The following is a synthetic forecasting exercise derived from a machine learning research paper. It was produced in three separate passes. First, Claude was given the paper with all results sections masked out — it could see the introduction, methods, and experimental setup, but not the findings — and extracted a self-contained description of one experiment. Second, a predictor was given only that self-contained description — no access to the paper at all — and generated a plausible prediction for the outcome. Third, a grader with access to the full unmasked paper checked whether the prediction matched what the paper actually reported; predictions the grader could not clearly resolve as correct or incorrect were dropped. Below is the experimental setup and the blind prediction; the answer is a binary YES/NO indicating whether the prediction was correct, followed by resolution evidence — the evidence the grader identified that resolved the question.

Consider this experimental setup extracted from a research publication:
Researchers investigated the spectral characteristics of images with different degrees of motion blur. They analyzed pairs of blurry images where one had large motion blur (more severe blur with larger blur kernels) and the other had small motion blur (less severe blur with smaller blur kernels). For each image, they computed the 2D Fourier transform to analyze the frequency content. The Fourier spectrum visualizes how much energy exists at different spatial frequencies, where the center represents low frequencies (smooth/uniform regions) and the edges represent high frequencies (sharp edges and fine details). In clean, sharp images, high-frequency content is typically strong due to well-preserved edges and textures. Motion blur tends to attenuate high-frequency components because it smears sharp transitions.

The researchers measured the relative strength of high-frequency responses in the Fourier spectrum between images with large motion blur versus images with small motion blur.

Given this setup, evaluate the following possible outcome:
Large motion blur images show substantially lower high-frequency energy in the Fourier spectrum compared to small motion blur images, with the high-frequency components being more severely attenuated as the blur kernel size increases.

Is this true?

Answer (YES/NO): YES